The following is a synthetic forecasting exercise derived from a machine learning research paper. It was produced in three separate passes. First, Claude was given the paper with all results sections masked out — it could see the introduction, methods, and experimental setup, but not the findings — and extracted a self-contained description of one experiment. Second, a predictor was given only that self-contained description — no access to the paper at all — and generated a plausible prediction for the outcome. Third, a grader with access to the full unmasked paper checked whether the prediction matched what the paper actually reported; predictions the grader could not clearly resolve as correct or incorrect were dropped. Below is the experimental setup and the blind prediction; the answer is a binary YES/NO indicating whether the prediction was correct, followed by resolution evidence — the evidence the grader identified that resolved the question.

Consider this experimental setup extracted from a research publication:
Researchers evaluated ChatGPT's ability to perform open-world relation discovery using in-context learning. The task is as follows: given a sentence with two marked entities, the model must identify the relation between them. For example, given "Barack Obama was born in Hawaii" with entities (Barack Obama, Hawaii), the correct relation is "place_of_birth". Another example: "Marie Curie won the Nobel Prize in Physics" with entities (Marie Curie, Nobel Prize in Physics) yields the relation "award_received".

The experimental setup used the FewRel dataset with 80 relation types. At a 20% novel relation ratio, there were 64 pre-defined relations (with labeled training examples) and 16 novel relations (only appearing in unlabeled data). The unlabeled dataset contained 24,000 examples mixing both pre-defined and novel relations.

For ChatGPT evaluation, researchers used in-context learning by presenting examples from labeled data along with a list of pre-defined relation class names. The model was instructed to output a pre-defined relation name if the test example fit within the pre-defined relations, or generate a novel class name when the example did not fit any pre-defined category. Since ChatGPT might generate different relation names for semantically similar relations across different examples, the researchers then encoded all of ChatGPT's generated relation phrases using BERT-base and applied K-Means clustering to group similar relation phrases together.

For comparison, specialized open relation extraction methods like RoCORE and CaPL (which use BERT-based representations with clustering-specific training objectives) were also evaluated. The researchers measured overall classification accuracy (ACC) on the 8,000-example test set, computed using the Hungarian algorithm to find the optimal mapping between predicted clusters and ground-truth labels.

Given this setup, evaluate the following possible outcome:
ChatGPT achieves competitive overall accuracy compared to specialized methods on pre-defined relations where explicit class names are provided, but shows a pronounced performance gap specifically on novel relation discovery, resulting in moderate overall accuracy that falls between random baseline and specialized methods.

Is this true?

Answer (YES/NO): NO